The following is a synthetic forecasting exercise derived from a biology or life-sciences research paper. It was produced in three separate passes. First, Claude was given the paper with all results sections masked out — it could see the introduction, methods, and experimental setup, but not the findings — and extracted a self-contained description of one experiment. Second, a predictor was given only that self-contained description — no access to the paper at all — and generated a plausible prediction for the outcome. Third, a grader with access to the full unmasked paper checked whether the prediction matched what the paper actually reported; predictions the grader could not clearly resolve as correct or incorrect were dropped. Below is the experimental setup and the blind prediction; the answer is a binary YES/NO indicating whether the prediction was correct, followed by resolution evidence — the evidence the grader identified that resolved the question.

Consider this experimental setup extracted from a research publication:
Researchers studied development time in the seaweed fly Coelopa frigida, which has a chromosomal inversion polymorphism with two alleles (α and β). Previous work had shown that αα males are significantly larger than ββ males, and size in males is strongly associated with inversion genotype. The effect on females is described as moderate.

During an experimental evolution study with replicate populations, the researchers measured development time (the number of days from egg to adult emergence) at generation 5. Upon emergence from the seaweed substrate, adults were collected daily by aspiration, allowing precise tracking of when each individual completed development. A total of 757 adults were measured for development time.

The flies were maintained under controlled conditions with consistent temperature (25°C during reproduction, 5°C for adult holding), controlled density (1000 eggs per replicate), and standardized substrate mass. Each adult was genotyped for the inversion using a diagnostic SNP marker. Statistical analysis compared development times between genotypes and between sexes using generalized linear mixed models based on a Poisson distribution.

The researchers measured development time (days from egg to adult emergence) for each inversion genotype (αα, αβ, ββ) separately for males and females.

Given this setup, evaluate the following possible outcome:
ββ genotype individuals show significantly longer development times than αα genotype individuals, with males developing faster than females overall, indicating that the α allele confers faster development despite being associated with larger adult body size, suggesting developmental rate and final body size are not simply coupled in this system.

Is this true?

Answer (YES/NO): NO